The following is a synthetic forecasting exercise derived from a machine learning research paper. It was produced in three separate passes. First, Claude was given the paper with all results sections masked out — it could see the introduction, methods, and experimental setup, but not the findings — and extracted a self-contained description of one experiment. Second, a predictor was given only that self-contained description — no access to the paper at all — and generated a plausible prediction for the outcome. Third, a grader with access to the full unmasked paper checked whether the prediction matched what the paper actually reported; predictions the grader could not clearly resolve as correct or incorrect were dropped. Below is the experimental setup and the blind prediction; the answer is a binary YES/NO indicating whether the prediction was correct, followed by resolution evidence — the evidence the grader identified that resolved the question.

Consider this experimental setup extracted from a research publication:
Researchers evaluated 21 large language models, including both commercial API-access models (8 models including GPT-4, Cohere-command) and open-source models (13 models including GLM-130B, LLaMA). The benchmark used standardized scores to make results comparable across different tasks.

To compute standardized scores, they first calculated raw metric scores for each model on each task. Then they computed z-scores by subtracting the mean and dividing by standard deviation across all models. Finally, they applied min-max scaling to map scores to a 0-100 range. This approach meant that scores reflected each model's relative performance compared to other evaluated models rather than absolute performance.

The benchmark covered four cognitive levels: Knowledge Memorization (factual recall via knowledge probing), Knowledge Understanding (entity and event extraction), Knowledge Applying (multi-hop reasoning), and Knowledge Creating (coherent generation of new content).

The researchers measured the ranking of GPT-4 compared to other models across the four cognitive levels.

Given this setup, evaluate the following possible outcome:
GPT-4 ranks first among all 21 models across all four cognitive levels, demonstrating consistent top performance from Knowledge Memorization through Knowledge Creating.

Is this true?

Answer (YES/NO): NO